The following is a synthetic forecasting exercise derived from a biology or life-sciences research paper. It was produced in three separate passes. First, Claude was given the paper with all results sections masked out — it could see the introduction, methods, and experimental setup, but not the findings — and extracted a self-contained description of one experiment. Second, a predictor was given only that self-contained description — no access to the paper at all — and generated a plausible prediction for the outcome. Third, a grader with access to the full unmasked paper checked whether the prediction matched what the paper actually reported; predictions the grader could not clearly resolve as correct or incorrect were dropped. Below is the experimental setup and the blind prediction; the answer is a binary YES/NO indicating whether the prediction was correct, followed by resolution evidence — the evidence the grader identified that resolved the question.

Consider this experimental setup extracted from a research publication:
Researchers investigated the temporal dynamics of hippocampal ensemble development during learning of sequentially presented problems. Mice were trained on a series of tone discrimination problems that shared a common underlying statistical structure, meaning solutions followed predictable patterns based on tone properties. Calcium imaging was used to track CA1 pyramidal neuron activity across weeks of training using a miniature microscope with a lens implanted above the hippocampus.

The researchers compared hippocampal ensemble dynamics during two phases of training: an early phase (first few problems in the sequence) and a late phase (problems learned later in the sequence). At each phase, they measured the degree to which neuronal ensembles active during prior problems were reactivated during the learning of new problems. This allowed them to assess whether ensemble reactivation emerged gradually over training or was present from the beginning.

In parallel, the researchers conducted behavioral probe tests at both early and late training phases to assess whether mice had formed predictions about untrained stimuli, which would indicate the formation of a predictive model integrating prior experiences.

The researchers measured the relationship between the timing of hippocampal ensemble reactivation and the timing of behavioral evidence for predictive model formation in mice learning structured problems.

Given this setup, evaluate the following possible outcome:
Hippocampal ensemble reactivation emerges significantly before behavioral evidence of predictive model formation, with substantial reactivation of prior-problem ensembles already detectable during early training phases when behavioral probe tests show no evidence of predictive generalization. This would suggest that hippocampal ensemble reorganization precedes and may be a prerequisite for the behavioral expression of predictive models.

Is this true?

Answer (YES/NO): NO